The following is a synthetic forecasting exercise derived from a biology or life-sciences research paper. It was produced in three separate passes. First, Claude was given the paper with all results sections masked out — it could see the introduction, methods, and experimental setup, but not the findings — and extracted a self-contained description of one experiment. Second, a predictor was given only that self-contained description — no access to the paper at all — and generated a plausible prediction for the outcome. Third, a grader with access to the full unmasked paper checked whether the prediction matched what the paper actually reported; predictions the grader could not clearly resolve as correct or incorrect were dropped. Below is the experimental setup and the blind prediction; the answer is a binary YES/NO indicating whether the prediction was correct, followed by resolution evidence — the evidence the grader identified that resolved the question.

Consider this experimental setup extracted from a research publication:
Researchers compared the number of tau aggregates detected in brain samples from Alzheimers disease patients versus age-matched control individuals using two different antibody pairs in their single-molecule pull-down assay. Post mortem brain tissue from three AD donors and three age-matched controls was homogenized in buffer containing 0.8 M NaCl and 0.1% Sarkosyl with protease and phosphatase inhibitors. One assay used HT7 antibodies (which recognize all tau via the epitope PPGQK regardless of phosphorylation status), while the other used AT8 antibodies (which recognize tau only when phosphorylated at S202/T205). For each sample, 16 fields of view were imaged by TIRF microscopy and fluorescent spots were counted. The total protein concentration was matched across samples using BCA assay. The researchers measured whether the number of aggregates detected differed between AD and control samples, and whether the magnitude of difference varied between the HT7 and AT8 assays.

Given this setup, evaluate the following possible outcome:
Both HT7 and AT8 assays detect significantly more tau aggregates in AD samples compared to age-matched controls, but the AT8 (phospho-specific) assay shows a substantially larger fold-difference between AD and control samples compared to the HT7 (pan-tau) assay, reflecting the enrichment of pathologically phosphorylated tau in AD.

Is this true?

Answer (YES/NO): NO